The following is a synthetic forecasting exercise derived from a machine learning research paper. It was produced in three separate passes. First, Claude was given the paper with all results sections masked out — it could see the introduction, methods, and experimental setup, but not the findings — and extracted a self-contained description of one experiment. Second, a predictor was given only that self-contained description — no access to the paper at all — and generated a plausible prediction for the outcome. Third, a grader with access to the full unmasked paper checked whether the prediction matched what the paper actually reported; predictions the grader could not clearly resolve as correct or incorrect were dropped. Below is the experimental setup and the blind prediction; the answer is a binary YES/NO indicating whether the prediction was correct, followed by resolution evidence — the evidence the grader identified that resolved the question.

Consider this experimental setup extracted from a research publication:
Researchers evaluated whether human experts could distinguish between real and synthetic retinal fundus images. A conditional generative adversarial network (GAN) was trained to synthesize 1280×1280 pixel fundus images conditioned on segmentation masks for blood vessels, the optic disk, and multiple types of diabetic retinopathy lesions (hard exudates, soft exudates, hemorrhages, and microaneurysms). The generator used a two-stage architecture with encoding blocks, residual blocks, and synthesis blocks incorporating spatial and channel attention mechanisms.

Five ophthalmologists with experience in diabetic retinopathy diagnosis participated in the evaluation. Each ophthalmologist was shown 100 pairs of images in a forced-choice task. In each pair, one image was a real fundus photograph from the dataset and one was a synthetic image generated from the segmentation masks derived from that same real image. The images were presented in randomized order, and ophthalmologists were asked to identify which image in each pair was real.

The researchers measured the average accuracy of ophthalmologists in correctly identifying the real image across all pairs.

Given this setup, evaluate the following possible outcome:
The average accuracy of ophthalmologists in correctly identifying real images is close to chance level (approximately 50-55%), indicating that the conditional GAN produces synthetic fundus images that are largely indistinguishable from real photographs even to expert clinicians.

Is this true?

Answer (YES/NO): NO